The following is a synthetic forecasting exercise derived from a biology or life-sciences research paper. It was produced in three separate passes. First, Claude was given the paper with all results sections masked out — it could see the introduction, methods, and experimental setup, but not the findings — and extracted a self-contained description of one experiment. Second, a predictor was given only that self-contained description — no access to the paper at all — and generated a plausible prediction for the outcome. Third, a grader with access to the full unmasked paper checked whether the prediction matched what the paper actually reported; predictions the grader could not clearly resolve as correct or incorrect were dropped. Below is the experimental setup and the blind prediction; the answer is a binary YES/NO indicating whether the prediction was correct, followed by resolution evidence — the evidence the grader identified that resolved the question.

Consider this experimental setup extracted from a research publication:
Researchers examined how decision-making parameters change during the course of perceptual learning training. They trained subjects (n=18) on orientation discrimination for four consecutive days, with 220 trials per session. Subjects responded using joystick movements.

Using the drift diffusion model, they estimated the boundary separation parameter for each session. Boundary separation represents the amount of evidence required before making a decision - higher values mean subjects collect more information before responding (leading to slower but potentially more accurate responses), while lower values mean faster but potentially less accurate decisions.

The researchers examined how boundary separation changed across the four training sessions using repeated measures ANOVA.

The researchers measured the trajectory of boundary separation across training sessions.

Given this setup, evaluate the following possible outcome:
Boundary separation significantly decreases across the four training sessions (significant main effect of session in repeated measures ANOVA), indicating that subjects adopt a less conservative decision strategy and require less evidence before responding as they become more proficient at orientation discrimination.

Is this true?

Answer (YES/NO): NO